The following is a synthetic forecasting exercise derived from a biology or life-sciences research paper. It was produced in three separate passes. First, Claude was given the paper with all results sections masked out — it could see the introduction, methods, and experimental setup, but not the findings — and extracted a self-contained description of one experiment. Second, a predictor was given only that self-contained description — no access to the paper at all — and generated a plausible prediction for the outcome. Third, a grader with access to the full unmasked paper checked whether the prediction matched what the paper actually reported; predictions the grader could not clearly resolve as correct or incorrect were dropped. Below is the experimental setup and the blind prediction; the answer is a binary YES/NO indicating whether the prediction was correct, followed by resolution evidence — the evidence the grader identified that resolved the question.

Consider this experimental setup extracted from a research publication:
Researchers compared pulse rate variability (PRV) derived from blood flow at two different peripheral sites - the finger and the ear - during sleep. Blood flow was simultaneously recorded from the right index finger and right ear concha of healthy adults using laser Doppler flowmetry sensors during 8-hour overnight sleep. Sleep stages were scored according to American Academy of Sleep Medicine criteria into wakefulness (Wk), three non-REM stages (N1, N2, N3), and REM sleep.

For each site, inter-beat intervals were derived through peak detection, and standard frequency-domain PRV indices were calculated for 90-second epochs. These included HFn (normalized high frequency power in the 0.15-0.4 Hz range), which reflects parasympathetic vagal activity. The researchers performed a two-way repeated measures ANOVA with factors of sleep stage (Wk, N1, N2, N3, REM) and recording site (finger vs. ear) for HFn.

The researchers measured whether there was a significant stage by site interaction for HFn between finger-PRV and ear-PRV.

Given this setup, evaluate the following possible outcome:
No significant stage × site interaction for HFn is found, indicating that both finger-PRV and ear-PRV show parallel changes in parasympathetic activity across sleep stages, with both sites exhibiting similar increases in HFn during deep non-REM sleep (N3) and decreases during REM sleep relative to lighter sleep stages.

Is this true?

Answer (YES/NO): NO